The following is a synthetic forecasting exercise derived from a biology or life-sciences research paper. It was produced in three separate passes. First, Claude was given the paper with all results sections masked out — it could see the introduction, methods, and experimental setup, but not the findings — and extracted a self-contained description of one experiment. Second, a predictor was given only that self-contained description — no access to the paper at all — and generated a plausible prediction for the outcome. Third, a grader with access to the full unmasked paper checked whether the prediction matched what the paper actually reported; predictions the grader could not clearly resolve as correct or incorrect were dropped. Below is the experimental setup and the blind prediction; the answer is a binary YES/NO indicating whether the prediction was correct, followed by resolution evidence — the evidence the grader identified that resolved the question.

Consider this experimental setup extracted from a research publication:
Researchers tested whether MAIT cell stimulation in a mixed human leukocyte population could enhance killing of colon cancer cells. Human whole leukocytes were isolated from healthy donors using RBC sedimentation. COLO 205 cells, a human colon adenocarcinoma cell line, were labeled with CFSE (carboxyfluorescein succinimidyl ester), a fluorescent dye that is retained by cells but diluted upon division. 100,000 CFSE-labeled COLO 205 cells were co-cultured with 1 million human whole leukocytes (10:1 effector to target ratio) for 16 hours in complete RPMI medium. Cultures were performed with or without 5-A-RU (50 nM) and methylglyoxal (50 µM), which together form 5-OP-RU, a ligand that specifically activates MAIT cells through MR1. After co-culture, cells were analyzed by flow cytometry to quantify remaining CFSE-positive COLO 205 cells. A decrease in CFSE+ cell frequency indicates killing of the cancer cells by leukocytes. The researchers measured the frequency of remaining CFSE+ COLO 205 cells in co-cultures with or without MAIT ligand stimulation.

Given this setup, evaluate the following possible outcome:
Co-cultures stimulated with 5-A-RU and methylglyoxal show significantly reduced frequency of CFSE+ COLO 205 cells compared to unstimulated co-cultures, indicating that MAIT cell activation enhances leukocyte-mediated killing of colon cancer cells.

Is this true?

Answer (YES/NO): YES